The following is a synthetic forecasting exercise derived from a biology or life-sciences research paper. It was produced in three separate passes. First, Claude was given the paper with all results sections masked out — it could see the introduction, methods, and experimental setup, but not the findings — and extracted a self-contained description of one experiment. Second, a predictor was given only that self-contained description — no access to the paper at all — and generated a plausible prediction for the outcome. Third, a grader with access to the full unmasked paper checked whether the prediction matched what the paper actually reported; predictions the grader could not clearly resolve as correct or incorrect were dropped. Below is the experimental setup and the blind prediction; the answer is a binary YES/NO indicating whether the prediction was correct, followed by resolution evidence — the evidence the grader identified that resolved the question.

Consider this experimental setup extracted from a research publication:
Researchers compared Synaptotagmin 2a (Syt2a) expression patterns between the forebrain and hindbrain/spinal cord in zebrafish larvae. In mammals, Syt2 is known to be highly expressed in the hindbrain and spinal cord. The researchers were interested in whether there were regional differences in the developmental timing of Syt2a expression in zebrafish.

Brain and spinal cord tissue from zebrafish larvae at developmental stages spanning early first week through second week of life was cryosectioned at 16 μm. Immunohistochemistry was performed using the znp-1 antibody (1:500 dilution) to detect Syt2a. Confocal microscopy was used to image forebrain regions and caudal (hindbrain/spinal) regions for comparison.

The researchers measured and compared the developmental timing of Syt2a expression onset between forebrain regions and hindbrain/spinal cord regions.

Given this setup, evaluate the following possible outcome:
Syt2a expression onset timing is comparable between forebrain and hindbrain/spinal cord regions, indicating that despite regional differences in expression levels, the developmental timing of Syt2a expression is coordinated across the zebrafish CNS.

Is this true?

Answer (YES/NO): NO